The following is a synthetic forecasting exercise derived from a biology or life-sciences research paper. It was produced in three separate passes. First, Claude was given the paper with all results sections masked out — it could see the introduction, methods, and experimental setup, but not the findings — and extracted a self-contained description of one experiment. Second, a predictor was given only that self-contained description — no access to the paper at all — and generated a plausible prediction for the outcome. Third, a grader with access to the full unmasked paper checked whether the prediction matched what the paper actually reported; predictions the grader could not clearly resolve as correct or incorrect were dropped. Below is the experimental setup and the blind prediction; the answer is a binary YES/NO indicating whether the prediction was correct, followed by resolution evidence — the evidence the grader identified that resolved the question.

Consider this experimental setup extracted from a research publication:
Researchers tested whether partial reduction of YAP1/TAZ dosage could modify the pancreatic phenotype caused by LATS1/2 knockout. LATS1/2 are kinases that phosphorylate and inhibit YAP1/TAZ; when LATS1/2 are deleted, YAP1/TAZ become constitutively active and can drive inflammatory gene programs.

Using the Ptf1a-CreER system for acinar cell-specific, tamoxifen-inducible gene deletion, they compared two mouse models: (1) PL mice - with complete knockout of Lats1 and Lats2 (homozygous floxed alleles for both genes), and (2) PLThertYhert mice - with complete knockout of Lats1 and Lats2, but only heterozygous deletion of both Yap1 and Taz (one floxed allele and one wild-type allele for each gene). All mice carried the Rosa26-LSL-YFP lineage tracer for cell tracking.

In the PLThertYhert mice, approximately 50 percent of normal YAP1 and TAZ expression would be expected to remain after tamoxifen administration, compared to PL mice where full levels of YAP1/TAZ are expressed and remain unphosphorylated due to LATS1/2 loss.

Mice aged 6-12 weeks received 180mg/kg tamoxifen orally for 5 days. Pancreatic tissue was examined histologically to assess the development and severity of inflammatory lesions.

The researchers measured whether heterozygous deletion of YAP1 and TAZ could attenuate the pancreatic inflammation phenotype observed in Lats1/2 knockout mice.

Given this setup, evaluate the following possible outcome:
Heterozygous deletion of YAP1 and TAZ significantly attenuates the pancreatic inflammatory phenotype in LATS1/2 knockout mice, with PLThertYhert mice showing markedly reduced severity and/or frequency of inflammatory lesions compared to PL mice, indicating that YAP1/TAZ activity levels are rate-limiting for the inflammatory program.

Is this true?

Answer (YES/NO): NO